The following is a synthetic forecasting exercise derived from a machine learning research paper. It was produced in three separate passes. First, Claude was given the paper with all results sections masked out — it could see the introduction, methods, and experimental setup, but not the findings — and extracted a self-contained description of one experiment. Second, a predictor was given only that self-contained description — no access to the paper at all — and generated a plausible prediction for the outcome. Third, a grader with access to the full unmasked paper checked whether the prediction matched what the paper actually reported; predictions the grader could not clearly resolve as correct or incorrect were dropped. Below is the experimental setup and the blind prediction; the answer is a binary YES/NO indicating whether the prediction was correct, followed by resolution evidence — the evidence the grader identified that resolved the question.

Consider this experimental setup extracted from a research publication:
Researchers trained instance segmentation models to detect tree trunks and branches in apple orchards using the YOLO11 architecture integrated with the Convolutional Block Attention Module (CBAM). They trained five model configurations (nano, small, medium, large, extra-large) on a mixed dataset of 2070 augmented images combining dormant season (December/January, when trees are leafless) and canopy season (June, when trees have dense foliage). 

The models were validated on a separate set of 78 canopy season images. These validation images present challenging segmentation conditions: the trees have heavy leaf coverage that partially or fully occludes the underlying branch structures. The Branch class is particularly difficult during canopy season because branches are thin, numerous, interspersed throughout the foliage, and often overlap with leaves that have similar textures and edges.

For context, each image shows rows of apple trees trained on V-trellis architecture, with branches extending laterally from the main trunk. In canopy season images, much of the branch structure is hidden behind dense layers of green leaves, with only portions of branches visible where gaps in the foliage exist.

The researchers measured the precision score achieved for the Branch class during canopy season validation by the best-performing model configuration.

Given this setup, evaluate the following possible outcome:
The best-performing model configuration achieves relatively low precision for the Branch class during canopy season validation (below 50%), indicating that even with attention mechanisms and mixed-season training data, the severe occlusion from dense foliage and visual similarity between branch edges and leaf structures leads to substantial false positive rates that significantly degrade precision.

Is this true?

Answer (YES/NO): NO